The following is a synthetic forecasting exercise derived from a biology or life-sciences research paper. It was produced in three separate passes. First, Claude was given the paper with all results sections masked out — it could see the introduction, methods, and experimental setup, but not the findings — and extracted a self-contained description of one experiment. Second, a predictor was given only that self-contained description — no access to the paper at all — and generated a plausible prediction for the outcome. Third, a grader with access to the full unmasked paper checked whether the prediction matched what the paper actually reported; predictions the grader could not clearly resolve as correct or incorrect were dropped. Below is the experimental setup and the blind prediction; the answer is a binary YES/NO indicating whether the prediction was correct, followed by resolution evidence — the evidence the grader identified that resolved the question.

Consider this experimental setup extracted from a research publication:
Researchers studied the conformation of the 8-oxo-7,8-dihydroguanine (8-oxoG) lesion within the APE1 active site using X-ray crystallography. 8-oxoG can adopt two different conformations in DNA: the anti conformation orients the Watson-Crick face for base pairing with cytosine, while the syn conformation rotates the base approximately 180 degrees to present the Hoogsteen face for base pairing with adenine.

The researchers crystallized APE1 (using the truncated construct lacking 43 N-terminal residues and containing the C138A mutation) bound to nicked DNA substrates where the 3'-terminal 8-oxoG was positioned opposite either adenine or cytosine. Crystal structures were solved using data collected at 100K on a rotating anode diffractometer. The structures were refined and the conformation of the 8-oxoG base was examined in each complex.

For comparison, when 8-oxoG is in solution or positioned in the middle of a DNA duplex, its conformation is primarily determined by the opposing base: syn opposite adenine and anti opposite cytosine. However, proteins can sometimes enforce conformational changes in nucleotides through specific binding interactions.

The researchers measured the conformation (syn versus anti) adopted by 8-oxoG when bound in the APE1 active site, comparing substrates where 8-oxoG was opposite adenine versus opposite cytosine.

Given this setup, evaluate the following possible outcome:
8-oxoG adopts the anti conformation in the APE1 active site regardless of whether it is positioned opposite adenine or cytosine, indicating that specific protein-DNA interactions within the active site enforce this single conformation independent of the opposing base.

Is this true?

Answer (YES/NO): YES